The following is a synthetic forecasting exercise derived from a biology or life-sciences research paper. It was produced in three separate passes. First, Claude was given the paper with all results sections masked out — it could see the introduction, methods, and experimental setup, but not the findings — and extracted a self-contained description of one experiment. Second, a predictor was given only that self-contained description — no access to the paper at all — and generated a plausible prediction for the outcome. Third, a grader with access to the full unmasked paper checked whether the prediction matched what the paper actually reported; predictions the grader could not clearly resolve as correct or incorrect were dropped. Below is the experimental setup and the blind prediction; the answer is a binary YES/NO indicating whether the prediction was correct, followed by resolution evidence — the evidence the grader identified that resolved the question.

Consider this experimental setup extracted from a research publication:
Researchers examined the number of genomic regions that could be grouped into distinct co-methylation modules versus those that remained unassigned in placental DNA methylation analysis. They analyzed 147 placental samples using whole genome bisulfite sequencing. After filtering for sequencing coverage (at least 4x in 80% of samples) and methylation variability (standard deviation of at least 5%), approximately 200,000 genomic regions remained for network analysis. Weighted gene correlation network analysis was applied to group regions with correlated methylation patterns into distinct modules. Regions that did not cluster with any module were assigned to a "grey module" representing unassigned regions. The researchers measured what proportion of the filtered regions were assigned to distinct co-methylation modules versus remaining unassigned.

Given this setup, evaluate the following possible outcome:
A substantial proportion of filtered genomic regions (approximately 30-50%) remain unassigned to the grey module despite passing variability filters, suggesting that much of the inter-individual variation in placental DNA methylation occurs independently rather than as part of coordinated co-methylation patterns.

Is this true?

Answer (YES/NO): NO